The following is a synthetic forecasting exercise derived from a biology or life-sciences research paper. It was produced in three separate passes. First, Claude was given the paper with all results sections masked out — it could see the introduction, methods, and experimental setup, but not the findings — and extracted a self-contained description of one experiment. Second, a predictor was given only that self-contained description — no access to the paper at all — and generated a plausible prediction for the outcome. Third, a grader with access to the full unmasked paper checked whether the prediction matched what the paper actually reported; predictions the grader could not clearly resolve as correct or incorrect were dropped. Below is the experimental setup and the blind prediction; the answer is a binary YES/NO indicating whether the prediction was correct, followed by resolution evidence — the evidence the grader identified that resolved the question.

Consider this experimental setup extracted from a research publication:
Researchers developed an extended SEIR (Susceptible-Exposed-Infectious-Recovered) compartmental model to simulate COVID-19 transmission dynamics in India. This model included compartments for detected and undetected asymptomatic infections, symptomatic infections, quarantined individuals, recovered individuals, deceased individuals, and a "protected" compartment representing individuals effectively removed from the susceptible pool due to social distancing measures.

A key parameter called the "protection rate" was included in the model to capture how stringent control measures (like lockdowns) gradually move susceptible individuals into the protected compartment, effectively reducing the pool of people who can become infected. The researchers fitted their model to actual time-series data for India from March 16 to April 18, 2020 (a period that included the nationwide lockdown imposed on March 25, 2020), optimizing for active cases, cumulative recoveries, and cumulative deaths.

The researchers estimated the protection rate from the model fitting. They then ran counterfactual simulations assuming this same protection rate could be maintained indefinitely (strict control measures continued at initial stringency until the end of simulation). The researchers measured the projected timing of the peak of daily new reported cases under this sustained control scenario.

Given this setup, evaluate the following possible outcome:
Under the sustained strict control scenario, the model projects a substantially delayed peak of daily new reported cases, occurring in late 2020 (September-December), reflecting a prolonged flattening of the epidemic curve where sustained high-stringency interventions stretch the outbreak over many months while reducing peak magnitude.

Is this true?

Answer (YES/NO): NO